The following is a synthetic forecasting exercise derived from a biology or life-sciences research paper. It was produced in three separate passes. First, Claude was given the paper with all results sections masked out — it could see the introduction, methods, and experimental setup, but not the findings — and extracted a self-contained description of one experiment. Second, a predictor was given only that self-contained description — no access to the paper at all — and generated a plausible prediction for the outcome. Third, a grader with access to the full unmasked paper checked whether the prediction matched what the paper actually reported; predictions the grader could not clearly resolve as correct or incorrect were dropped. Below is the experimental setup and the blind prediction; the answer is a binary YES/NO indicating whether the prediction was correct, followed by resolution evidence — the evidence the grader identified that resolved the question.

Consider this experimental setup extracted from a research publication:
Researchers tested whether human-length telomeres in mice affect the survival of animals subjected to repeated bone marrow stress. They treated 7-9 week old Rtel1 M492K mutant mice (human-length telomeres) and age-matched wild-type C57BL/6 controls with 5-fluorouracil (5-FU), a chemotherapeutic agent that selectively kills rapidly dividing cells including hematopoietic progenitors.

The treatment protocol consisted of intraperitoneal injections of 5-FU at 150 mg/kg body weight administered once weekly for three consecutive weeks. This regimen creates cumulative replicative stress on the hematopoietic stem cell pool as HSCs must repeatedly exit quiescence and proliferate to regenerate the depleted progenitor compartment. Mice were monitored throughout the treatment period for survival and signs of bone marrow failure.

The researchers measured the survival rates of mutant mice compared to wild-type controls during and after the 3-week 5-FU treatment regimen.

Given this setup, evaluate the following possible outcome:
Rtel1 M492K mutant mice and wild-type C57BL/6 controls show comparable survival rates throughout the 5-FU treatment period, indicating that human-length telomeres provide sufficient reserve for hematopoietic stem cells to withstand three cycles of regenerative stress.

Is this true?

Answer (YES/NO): NO